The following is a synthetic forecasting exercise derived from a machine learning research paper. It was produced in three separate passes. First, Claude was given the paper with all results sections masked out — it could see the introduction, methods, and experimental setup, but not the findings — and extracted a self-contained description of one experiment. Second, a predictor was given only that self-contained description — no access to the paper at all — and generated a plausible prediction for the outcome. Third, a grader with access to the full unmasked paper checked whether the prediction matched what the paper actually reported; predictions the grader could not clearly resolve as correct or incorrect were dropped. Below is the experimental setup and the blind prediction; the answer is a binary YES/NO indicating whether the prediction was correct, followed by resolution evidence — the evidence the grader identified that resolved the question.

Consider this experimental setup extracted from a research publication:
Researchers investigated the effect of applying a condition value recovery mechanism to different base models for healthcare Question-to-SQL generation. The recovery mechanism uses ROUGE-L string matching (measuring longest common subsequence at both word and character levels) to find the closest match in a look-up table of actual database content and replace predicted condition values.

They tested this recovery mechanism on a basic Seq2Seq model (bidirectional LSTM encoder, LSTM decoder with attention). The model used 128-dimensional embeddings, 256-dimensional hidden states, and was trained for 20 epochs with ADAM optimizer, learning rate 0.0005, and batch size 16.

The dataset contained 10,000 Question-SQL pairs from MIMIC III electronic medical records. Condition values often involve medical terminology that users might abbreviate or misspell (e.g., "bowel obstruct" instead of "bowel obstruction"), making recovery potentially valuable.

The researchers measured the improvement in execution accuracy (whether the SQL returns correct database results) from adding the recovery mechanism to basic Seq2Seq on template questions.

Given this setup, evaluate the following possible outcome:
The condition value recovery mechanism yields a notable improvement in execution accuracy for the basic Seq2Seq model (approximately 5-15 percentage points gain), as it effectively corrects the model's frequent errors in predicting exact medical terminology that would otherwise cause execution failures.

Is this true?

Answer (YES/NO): YES